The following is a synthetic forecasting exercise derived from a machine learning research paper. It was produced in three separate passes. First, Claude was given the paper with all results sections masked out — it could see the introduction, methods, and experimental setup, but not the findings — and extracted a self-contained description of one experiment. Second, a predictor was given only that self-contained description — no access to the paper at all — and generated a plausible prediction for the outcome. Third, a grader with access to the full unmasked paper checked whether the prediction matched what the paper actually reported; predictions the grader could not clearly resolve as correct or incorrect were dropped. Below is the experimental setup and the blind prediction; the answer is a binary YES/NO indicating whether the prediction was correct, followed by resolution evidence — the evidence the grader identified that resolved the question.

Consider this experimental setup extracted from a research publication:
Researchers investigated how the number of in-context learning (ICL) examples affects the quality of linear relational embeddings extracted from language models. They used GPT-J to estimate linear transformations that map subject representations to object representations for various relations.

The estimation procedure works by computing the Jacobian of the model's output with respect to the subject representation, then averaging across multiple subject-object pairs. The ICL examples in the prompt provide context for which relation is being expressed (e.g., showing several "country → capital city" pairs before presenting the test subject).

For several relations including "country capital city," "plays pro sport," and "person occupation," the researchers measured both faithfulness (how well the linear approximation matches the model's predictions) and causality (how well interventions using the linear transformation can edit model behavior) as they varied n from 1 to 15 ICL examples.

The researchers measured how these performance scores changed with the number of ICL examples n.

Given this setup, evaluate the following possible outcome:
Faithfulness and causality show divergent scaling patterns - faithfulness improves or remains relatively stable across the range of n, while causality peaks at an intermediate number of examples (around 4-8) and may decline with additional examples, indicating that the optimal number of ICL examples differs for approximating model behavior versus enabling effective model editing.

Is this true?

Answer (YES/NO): NO